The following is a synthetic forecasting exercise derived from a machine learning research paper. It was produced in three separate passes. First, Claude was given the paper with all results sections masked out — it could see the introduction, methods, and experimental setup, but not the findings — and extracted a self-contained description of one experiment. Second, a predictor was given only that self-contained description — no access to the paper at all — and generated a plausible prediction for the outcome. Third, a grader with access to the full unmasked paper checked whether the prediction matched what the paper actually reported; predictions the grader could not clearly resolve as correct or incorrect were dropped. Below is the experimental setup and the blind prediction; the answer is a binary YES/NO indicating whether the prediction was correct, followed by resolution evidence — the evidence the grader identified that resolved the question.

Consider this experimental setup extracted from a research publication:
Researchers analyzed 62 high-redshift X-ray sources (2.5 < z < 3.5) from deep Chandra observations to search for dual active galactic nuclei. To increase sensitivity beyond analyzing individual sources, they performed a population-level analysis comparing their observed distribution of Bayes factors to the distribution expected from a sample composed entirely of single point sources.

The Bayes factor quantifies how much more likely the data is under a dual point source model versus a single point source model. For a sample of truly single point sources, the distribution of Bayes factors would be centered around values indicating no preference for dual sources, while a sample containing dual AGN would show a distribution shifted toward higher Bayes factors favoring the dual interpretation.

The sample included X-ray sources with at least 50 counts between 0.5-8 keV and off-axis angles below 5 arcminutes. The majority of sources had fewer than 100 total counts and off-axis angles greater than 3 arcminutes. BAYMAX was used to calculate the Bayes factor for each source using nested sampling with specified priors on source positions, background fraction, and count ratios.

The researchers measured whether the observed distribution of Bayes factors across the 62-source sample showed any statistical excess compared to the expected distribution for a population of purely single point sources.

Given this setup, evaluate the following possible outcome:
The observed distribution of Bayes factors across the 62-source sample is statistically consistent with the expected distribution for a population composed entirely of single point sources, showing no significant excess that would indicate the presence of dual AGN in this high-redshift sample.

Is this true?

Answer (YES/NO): YES